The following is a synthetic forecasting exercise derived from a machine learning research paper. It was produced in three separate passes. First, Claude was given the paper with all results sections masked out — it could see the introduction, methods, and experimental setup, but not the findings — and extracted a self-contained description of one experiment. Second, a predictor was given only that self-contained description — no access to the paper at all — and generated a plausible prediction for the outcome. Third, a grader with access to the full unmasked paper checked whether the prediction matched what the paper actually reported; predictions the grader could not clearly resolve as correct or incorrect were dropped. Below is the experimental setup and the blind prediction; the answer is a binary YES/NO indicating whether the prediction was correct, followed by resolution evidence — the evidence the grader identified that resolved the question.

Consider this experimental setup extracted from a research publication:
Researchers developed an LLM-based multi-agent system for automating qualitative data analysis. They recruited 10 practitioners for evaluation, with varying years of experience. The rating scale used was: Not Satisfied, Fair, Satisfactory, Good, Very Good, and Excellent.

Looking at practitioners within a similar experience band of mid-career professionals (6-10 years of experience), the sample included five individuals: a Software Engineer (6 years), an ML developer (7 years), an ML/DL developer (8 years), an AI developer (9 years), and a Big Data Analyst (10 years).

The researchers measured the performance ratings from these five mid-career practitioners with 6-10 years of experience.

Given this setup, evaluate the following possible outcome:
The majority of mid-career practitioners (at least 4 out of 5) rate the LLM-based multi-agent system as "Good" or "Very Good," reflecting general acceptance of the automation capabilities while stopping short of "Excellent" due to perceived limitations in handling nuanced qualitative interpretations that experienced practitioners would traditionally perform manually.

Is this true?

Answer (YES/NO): NO